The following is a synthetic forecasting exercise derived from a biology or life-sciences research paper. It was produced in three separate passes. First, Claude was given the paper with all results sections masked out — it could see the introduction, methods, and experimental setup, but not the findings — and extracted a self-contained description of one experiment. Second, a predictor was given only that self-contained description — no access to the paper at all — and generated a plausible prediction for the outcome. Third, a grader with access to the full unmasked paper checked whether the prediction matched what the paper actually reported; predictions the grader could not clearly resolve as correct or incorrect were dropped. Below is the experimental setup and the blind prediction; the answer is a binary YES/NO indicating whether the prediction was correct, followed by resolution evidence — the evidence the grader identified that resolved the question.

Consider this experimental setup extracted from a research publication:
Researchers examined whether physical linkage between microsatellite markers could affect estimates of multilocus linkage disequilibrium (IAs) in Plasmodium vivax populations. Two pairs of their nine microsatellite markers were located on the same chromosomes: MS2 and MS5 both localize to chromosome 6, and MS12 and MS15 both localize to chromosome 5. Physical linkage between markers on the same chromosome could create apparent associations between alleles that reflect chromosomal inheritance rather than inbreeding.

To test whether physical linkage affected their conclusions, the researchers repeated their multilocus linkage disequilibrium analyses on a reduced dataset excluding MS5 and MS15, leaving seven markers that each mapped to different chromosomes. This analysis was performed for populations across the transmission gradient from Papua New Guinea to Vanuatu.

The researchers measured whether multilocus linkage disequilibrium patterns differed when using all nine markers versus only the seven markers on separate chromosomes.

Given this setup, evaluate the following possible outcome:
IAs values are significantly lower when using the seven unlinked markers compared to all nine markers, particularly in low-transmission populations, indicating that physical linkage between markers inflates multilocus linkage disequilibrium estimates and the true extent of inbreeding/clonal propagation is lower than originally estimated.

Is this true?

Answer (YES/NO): NO